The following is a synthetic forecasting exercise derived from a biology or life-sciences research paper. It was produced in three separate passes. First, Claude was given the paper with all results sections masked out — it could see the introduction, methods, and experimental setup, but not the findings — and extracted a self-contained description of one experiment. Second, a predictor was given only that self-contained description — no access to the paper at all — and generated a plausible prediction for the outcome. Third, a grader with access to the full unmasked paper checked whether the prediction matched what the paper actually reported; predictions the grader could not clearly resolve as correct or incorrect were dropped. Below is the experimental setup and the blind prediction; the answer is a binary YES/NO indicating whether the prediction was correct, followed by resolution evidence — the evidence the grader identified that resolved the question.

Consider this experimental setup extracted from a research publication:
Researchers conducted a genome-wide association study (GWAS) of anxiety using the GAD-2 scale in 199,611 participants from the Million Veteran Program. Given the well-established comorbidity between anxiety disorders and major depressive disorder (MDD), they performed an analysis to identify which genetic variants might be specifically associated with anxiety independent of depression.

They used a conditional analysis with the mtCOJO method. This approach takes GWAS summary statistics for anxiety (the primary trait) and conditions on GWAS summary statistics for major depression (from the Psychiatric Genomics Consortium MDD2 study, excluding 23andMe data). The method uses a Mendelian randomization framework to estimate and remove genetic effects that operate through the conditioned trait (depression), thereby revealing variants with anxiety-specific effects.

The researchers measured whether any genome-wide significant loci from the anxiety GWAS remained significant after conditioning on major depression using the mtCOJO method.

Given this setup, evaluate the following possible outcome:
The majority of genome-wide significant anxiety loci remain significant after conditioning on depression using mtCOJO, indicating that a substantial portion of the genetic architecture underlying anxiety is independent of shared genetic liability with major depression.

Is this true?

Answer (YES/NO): NO